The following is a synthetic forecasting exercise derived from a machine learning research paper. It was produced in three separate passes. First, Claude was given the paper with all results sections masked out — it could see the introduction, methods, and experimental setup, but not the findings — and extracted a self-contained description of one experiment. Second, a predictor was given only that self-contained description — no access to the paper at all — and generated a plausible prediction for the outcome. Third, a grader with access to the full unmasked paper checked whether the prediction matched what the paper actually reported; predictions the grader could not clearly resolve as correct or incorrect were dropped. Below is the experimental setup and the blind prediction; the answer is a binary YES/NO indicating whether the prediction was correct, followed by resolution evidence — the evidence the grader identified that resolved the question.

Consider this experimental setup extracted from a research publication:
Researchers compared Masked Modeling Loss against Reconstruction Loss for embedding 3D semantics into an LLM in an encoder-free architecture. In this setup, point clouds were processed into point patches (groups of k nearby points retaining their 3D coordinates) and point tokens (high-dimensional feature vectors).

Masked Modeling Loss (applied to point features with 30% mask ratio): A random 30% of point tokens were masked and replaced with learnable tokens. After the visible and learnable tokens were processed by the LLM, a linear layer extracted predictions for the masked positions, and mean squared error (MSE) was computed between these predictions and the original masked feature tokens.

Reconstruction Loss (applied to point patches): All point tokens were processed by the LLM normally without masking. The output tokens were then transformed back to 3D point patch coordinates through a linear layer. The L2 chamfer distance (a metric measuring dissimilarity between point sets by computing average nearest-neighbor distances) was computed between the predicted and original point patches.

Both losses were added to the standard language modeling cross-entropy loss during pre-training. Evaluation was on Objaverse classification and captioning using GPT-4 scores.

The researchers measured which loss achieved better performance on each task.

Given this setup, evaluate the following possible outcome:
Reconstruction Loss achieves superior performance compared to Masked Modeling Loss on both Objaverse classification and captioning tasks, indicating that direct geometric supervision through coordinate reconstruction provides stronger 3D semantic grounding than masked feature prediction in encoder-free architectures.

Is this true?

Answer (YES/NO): NO